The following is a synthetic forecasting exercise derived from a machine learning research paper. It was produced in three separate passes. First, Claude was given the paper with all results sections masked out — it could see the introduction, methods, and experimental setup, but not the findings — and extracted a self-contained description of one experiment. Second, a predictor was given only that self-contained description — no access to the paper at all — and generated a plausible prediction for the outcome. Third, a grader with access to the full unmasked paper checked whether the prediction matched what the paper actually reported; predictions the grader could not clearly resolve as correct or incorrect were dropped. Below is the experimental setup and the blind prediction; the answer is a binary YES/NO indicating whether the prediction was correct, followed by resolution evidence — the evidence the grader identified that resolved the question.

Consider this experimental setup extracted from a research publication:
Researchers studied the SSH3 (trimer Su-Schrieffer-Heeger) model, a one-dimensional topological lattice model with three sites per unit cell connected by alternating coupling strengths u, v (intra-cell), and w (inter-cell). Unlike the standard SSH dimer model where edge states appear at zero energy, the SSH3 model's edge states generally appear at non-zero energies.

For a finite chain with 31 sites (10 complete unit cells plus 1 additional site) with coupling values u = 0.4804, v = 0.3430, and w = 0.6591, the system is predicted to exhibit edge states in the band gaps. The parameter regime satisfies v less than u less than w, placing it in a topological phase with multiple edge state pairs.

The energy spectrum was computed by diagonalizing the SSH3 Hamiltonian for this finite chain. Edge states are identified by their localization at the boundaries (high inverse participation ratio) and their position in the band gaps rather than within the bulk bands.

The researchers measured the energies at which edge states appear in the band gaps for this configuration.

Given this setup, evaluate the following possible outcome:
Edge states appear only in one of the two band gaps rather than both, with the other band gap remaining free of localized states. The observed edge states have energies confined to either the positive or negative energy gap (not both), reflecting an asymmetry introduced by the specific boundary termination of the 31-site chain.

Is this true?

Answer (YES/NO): NO